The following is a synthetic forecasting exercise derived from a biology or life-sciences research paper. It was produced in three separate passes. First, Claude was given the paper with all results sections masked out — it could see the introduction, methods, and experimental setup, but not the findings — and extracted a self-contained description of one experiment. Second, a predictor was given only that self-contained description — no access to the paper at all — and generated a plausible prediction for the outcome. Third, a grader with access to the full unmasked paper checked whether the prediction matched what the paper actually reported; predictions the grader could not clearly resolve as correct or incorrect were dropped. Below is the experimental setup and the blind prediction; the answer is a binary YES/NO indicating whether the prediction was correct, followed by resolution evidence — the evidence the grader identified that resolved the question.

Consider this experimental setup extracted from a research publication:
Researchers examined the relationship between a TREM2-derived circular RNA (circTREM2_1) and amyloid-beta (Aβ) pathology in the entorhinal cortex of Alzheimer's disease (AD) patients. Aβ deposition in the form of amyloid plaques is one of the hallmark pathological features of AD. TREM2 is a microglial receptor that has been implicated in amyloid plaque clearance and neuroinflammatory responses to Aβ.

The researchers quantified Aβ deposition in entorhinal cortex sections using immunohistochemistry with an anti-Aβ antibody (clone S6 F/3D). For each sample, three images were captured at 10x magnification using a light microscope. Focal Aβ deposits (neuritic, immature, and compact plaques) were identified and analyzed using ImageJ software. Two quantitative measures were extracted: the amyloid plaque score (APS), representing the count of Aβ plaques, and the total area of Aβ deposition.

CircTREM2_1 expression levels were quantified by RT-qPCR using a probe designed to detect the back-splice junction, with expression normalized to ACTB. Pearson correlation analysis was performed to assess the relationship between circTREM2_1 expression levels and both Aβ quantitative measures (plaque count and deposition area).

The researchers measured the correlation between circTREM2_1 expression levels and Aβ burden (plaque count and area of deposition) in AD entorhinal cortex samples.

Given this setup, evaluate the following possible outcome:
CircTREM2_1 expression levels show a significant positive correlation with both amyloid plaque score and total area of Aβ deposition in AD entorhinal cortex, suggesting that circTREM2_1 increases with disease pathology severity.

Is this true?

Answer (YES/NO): NO